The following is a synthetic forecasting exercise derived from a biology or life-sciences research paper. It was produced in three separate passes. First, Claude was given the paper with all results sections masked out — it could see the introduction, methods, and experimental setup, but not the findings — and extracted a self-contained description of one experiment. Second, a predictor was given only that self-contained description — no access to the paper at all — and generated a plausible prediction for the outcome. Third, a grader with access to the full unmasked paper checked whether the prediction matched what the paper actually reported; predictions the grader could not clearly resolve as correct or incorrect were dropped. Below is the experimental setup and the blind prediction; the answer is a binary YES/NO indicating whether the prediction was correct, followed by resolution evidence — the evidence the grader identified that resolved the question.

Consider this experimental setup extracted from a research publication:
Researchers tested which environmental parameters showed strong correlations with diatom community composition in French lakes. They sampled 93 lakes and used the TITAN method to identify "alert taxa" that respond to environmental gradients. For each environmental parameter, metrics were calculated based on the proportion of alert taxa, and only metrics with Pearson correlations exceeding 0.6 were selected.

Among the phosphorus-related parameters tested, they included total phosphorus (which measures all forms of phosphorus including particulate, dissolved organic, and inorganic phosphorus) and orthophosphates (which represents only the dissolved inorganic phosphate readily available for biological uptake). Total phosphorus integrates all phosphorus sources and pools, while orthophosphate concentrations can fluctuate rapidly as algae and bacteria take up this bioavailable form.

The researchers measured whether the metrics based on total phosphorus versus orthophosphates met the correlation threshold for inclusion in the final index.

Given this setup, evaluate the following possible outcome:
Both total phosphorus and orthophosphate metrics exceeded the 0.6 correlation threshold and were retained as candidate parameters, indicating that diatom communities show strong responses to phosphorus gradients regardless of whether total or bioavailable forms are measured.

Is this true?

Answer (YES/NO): NO